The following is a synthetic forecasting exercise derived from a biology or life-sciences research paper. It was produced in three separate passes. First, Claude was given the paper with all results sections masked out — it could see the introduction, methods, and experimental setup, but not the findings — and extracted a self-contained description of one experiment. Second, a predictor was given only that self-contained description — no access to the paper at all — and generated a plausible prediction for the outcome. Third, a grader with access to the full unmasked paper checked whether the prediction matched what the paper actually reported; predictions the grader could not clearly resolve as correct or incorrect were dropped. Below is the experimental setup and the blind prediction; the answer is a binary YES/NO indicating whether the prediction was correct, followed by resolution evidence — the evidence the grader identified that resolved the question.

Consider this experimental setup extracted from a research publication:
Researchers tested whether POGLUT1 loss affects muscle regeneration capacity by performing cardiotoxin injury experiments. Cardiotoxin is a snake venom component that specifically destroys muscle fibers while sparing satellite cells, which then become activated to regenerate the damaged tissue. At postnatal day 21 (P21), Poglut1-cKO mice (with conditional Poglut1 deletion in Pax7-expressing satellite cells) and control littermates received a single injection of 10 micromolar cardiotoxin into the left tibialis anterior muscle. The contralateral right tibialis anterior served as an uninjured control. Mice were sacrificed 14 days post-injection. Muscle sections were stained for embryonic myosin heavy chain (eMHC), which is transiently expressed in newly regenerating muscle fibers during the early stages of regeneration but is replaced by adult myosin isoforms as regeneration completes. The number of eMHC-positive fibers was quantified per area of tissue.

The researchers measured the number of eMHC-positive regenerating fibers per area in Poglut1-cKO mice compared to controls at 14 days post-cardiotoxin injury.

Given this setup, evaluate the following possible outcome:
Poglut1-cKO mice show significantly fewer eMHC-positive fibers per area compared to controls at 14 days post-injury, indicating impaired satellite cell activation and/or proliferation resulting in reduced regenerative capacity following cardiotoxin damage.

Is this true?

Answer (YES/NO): NO